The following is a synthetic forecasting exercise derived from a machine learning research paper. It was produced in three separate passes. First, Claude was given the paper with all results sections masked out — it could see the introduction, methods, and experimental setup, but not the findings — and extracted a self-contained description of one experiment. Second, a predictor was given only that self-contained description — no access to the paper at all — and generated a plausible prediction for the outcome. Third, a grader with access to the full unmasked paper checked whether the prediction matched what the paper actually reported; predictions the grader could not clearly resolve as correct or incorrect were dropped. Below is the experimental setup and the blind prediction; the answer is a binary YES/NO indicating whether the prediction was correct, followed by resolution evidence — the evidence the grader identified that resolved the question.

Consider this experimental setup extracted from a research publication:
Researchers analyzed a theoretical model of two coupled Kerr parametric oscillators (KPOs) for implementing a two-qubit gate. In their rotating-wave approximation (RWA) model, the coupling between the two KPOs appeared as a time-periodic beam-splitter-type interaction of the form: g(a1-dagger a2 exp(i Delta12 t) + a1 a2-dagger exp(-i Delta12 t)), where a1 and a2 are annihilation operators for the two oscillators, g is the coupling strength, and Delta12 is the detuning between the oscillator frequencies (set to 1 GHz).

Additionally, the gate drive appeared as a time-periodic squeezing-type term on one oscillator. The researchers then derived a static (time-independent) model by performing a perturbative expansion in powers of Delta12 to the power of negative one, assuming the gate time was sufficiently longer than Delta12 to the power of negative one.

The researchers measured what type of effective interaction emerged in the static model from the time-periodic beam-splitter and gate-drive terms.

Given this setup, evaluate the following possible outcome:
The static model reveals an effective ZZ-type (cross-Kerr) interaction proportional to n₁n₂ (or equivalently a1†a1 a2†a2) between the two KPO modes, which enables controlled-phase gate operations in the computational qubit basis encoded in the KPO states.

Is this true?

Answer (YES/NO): NO